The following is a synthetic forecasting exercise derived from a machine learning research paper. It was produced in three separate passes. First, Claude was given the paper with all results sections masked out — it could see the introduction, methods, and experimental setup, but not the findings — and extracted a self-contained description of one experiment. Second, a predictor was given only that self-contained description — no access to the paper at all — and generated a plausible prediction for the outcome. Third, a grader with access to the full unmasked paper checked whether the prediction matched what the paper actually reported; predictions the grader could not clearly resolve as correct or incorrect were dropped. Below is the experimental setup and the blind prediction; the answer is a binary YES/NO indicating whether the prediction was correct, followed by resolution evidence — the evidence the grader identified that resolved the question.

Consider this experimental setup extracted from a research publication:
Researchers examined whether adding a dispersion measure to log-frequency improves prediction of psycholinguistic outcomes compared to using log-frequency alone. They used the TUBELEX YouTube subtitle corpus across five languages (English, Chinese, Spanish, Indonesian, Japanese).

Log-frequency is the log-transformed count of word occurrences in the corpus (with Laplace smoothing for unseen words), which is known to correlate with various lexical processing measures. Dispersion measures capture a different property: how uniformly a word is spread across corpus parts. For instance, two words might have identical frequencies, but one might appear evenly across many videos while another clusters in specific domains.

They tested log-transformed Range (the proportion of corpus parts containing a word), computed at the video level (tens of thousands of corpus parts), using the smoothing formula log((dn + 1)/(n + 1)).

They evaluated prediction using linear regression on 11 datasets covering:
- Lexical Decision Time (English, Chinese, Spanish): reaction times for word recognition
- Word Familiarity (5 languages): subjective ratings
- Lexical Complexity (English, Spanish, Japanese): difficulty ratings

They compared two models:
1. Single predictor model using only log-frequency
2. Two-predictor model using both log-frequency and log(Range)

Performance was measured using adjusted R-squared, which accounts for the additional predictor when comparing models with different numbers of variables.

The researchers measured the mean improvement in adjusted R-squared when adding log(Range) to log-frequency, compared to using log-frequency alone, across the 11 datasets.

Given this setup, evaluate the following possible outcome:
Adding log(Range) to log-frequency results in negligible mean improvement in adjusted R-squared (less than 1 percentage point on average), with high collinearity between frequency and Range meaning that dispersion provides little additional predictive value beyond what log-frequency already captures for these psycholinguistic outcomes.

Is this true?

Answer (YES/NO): NO